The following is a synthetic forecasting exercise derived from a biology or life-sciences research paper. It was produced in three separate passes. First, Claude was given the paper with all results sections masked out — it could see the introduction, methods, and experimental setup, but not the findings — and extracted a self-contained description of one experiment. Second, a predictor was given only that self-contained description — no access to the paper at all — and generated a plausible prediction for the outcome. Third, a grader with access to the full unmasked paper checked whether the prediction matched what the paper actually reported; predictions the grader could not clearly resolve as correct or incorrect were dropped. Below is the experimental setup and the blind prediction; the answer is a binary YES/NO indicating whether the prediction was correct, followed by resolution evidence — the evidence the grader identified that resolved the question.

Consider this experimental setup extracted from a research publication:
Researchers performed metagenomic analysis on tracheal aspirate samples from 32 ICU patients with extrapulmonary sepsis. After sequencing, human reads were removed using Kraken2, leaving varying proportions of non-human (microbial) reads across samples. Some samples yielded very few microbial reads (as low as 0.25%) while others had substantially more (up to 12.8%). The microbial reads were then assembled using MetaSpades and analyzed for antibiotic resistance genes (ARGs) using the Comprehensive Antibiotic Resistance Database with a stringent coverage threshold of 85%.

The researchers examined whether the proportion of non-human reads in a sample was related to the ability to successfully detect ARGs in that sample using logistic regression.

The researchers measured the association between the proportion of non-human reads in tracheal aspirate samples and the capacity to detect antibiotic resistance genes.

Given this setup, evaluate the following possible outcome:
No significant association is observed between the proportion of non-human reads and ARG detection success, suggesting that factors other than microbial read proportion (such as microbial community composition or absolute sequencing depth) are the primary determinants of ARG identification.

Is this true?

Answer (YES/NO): NO